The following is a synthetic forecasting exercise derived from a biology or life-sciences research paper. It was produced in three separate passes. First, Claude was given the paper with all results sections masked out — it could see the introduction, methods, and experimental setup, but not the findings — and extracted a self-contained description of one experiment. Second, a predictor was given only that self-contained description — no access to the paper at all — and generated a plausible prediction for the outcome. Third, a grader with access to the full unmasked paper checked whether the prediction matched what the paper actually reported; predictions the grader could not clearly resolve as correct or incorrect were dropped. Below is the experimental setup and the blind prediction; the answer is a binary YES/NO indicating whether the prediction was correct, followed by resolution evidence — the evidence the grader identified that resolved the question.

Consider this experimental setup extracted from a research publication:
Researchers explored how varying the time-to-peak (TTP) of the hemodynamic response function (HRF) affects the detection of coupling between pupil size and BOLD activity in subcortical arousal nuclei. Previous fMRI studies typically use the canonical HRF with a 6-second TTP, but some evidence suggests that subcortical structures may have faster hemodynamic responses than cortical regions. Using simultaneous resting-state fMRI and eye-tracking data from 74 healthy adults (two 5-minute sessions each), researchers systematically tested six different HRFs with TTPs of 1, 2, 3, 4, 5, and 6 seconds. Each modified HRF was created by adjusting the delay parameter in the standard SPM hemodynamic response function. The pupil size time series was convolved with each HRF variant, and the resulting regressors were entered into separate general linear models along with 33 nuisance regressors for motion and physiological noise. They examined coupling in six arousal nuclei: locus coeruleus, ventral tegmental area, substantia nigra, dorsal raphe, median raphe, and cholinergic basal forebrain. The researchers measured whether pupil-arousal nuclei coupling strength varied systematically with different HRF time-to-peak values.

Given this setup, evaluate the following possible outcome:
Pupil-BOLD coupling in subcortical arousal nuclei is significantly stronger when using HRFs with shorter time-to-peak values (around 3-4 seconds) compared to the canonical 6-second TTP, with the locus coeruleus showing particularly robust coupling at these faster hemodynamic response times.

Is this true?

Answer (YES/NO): NO